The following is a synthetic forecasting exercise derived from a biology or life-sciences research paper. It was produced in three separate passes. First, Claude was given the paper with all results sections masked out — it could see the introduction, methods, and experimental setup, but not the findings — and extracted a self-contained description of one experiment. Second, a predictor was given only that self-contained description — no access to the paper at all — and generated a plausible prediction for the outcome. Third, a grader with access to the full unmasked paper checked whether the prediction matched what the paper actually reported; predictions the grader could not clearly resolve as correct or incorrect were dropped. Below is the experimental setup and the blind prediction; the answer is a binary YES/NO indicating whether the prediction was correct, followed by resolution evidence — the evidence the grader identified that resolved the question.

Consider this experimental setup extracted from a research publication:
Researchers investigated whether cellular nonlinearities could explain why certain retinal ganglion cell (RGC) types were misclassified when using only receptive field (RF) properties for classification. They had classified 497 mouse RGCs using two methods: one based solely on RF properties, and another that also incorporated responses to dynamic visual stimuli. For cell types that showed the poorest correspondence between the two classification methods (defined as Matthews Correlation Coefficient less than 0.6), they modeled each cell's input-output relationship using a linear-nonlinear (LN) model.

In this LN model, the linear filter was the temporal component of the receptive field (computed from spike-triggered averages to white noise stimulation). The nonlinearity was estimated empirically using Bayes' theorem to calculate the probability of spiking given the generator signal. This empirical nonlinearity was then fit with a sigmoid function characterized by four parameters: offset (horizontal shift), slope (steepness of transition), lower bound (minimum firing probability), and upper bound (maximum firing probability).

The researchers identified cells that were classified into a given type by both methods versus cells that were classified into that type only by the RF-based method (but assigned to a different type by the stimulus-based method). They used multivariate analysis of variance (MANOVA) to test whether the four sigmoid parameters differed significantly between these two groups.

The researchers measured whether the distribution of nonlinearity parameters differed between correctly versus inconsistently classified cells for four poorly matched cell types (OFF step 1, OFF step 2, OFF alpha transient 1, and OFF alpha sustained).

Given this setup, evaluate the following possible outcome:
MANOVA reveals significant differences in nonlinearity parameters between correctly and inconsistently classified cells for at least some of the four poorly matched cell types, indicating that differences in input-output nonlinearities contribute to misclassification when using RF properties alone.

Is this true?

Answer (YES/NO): YES